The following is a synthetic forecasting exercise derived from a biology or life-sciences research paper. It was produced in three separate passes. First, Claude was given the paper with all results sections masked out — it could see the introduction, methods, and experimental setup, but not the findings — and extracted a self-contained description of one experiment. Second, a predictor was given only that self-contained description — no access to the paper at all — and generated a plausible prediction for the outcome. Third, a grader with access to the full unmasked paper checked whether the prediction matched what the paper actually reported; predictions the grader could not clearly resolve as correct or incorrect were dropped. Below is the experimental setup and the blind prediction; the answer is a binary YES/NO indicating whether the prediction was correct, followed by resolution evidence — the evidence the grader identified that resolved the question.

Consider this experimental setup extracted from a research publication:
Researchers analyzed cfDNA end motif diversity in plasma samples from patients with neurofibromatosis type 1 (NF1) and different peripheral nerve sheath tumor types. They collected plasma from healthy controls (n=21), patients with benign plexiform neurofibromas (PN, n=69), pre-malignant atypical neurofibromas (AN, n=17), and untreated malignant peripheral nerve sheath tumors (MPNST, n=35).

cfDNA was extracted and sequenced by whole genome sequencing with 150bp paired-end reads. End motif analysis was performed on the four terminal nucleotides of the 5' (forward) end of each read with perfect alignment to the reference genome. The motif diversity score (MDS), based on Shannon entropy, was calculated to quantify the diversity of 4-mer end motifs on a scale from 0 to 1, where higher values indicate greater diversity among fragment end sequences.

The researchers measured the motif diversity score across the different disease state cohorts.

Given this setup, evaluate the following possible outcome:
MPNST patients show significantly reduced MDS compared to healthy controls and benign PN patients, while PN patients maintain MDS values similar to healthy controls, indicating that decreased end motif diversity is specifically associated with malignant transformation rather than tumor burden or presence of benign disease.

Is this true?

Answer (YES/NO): NO